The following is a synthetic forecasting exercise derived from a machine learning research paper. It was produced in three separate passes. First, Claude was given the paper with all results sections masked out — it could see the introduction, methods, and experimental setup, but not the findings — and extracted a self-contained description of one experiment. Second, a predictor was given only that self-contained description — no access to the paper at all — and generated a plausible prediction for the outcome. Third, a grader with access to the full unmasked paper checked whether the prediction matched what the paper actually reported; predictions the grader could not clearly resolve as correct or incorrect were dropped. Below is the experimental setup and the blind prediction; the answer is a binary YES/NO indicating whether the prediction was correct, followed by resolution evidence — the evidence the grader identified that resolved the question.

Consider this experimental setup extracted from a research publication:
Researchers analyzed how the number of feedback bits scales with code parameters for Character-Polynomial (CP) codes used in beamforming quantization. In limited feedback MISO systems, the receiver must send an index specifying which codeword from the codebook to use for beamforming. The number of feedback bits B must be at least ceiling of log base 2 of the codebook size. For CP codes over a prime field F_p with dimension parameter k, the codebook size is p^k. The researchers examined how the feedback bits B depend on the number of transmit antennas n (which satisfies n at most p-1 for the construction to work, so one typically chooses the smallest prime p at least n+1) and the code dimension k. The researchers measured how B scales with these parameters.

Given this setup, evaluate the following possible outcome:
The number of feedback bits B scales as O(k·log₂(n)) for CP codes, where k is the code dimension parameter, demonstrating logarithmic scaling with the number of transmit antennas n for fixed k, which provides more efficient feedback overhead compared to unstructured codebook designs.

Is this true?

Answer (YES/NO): YES